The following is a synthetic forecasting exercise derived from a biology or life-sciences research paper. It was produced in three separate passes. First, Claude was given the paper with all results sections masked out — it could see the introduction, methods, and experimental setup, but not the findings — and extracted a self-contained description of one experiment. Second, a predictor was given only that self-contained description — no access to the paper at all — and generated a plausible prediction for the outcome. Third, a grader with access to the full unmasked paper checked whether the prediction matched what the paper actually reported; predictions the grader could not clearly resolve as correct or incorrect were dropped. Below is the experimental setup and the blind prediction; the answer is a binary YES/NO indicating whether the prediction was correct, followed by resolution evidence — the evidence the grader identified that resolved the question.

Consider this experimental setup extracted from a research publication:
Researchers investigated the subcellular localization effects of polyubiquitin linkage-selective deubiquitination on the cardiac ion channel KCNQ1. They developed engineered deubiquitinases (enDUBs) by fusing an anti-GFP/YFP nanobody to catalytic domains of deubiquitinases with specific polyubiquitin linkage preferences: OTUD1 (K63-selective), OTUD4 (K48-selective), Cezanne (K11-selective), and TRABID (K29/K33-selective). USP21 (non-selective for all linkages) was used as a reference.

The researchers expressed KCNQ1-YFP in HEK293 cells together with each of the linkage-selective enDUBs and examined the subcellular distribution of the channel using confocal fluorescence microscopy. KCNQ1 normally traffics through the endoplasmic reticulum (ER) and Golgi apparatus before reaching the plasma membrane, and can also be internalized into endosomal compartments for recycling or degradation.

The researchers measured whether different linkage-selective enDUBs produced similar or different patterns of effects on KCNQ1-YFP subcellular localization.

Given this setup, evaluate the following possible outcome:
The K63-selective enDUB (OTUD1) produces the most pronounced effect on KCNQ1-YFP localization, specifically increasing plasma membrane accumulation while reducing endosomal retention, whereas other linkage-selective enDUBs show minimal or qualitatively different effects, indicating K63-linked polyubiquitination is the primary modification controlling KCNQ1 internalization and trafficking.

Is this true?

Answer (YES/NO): NO